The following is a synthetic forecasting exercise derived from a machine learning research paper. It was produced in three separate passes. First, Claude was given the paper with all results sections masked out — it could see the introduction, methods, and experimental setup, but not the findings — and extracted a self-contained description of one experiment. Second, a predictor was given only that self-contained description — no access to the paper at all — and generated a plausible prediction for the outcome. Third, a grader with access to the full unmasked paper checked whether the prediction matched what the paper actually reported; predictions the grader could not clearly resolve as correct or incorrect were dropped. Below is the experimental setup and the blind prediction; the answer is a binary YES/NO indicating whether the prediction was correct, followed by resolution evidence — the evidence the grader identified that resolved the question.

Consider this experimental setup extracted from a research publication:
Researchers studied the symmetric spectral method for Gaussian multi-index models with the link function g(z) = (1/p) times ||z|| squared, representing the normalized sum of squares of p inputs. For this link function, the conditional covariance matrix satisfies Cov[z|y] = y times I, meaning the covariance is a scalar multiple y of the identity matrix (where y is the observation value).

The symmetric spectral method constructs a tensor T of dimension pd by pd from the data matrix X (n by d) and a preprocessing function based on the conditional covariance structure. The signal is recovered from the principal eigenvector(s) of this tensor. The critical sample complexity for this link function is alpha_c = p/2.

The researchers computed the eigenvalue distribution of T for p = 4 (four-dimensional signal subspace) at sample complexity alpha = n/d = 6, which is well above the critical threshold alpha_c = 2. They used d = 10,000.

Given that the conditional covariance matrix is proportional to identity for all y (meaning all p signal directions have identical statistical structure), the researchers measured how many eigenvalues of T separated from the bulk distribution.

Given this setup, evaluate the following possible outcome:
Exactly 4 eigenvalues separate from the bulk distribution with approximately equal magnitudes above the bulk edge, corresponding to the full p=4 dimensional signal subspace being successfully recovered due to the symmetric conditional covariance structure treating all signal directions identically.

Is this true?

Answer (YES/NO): YES